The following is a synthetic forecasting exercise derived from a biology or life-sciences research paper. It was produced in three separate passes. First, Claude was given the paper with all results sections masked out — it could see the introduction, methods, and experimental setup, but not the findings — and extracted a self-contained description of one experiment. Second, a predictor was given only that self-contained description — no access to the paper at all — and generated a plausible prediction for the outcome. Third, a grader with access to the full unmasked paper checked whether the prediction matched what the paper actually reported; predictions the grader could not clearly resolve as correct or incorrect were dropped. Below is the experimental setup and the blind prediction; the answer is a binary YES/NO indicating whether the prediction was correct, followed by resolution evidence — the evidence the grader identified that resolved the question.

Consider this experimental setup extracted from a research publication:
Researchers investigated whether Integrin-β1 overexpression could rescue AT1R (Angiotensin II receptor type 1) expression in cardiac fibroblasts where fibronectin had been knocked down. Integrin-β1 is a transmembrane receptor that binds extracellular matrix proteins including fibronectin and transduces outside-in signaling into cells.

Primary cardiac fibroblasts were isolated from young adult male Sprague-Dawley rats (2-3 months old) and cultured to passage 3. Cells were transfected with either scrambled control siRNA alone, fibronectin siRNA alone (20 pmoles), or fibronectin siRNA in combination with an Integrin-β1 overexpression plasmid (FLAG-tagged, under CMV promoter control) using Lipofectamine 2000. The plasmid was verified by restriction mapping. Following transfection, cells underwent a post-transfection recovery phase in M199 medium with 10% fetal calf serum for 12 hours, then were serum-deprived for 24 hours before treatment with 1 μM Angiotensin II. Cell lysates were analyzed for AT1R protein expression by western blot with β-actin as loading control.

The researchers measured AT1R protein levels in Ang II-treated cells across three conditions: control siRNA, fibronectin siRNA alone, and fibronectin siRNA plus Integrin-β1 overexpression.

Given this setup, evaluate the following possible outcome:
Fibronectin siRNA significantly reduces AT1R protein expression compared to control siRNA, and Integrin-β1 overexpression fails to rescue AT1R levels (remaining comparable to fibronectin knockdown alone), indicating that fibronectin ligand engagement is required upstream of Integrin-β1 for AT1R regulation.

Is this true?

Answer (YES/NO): NO